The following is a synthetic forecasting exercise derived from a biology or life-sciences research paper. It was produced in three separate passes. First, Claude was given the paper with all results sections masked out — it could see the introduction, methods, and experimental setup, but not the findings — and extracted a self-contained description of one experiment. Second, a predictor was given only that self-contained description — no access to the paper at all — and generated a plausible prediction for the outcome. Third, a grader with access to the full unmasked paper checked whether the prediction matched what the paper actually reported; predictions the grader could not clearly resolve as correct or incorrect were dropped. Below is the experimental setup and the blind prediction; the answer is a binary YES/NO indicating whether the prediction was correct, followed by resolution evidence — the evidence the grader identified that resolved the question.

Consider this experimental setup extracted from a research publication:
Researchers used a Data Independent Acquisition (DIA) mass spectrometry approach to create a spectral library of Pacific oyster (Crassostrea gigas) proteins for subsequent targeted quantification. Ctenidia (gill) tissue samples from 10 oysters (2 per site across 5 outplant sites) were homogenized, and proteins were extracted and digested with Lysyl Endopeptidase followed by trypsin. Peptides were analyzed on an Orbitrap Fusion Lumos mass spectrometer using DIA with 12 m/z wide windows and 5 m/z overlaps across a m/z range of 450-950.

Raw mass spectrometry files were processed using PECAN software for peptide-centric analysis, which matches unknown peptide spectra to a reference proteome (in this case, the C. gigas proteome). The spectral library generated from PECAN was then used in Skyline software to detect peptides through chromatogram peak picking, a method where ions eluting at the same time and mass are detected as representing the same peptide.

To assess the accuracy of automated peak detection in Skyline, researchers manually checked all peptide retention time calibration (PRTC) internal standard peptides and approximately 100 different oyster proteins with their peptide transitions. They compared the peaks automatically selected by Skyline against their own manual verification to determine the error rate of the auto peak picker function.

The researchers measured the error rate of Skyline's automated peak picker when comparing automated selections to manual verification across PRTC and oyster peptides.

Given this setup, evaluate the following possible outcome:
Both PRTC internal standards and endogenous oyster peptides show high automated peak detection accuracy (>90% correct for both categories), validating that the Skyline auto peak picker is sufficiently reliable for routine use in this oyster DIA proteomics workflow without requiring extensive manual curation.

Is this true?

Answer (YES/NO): NO